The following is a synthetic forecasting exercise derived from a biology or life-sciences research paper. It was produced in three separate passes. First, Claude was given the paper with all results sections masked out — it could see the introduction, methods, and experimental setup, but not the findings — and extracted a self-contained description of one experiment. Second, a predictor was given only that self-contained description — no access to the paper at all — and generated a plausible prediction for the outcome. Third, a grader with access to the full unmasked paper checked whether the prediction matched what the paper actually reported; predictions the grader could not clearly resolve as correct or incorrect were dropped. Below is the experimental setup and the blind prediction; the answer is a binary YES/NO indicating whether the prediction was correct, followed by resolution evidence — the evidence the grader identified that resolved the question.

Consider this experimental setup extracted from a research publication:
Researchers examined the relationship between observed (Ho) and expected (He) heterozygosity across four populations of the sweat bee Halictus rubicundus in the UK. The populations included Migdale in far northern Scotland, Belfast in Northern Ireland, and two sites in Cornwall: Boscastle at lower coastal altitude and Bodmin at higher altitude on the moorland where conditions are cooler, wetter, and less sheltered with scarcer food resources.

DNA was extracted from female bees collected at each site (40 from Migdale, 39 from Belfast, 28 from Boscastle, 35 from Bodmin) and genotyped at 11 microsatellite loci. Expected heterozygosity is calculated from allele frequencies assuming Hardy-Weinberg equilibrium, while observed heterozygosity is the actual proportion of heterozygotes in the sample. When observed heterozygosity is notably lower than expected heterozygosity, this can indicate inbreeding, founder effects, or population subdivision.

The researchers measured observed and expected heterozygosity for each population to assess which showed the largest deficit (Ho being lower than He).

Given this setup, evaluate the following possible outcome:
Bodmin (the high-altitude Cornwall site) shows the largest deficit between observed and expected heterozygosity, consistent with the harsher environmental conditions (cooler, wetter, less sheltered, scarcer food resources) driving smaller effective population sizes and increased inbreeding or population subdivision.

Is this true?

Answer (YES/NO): YES